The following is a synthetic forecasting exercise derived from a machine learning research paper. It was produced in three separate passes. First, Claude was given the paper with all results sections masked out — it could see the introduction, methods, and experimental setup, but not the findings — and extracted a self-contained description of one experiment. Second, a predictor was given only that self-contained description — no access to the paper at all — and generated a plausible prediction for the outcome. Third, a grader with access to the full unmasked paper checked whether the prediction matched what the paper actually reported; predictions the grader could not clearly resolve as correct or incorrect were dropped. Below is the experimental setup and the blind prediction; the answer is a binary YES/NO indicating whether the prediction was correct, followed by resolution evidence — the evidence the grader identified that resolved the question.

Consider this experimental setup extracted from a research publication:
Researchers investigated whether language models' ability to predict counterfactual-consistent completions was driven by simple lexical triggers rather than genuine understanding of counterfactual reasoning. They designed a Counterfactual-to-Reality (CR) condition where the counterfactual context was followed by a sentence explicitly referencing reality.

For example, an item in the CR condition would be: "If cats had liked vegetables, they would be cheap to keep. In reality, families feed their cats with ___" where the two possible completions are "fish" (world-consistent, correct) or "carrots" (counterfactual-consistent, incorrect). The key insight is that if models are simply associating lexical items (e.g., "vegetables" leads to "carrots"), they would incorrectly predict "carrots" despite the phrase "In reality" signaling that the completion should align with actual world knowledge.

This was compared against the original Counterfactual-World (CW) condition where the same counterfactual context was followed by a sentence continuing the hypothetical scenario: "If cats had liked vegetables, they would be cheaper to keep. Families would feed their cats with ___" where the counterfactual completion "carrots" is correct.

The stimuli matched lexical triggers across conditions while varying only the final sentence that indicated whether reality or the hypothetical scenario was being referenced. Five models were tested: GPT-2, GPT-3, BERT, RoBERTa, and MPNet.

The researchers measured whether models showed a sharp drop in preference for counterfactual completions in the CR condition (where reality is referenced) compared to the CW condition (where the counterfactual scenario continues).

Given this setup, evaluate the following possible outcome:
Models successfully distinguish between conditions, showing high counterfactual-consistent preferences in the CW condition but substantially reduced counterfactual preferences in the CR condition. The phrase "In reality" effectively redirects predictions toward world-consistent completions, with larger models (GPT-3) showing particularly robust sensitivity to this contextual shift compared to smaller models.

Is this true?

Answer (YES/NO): NO